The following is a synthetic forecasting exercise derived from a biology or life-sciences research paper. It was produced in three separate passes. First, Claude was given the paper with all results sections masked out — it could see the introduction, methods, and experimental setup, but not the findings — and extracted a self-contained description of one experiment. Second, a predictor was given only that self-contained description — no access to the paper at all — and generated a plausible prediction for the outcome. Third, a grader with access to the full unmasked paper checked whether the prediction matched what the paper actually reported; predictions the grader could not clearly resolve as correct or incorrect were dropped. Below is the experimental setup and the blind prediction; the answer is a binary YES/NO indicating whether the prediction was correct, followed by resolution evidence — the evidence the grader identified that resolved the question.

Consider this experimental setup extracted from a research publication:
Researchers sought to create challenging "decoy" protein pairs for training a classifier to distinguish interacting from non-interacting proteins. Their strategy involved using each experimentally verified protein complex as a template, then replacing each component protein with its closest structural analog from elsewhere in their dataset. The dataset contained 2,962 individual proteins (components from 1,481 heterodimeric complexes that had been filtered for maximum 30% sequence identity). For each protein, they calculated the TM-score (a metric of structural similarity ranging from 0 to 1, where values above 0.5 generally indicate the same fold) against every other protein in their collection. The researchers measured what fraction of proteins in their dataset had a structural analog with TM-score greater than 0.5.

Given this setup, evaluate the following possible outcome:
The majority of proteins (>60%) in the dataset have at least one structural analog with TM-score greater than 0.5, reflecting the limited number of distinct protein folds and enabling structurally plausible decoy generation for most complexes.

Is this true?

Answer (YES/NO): YES